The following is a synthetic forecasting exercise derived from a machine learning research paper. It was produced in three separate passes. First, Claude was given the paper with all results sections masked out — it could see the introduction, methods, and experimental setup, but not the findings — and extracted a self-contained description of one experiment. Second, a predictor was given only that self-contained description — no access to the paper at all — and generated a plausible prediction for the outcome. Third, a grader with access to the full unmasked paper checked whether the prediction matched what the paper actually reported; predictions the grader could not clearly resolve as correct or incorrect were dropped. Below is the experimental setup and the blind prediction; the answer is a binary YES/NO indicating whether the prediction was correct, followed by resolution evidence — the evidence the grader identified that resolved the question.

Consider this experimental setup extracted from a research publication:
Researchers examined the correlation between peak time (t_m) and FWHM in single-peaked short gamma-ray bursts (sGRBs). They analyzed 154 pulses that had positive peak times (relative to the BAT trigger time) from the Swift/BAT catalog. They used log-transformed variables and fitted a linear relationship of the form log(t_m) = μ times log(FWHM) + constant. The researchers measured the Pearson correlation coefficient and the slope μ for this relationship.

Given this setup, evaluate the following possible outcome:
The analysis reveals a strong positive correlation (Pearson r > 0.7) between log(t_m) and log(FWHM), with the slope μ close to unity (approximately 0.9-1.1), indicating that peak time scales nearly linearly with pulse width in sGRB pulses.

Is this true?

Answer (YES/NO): YES